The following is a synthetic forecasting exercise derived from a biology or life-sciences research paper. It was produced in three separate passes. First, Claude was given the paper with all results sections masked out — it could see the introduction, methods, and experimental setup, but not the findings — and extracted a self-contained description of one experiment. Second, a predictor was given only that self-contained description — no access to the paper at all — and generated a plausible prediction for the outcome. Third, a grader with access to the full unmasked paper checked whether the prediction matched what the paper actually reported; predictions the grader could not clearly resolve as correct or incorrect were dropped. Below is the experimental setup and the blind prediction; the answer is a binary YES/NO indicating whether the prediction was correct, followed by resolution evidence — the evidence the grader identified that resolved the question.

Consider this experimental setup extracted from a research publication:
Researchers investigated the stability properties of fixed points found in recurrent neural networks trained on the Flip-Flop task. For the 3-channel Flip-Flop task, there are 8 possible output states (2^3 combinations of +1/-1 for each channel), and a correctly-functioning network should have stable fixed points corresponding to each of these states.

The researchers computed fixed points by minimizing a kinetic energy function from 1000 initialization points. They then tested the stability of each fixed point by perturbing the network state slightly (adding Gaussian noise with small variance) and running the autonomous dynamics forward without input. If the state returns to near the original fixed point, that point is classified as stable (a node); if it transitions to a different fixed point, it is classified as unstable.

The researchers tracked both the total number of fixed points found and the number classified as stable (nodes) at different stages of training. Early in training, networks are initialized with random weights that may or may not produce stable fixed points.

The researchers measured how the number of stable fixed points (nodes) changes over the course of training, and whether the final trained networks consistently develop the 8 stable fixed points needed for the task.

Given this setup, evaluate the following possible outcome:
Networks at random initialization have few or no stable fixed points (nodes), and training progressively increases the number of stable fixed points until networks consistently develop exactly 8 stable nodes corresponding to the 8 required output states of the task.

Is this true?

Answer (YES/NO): NO